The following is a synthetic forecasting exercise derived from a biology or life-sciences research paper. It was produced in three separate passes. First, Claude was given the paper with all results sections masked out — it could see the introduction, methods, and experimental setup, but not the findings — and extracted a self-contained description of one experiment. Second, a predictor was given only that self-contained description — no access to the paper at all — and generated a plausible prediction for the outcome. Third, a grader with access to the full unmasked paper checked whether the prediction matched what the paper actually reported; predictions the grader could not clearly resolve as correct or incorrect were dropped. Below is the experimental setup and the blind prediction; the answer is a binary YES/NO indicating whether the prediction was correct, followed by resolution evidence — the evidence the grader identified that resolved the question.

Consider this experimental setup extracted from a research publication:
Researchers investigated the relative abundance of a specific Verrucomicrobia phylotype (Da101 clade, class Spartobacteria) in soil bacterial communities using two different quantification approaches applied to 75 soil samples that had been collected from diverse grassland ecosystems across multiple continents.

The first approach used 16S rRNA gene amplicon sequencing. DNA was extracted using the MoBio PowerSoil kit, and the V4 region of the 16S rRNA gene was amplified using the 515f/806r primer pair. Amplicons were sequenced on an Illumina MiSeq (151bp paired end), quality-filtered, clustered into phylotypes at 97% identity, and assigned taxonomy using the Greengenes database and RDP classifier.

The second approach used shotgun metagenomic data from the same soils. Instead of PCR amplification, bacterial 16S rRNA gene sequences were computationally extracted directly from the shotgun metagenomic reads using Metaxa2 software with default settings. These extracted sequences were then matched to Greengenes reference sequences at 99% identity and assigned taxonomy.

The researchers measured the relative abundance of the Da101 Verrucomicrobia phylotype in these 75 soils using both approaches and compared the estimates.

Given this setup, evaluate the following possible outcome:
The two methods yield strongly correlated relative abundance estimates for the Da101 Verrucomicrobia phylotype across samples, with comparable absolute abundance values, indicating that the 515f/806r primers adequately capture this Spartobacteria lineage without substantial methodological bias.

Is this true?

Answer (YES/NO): NO